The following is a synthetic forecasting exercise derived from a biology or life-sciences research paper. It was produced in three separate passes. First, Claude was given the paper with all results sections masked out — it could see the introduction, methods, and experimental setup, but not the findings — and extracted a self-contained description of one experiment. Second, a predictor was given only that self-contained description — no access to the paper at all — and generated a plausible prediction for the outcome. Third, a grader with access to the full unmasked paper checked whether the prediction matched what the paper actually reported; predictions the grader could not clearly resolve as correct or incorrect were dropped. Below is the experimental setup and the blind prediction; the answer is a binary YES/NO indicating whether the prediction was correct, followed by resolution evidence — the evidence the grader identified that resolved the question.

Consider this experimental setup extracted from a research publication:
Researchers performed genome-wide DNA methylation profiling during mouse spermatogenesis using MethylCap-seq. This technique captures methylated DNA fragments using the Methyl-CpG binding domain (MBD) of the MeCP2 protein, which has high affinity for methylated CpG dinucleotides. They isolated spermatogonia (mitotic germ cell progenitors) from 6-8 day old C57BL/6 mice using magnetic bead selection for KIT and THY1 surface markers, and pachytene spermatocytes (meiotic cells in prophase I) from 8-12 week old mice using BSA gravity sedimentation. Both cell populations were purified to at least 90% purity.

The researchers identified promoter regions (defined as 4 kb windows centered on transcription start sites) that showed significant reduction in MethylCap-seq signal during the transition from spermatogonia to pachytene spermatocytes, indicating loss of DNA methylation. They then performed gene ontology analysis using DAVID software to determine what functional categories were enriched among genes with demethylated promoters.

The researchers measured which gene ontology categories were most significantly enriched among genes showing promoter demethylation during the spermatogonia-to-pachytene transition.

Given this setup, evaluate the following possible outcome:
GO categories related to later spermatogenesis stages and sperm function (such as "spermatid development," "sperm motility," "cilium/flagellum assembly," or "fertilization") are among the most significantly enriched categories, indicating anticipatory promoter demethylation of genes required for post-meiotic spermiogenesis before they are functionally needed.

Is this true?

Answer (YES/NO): NO